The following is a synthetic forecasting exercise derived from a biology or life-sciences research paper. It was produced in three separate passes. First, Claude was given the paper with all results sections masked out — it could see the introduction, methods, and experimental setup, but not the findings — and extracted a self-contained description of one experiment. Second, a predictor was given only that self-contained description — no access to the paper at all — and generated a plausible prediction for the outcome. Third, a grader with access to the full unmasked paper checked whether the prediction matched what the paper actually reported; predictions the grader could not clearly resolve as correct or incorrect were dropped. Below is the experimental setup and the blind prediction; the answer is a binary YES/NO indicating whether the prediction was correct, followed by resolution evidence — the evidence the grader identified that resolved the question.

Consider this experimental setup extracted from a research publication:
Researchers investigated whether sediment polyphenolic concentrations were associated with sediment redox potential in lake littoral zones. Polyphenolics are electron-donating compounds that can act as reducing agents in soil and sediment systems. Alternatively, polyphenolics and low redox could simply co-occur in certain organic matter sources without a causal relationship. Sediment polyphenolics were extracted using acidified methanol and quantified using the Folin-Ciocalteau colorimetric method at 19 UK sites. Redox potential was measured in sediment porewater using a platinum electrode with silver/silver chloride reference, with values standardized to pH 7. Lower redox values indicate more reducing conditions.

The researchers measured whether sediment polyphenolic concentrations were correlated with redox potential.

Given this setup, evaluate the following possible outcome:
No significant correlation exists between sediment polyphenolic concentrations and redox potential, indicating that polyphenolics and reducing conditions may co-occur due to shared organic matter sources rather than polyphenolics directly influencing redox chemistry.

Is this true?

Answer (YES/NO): NO